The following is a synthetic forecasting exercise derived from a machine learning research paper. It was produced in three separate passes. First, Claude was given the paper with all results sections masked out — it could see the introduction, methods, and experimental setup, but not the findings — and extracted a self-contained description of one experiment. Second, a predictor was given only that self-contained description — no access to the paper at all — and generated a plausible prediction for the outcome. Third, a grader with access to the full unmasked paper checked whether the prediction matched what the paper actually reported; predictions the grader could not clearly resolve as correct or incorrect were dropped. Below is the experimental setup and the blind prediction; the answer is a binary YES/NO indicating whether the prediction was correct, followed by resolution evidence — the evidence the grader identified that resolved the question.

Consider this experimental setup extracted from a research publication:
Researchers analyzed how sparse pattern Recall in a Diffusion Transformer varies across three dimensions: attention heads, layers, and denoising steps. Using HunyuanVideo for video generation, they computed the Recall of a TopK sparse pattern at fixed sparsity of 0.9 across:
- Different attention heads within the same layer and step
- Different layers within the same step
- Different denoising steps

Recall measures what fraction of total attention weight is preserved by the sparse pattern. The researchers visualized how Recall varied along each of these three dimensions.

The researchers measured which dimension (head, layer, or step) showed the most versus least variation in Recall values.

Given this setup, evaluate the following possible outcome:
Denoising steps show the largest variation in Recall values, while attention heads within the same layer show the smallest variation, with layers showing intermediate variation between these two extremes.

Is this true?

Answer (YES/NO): NO